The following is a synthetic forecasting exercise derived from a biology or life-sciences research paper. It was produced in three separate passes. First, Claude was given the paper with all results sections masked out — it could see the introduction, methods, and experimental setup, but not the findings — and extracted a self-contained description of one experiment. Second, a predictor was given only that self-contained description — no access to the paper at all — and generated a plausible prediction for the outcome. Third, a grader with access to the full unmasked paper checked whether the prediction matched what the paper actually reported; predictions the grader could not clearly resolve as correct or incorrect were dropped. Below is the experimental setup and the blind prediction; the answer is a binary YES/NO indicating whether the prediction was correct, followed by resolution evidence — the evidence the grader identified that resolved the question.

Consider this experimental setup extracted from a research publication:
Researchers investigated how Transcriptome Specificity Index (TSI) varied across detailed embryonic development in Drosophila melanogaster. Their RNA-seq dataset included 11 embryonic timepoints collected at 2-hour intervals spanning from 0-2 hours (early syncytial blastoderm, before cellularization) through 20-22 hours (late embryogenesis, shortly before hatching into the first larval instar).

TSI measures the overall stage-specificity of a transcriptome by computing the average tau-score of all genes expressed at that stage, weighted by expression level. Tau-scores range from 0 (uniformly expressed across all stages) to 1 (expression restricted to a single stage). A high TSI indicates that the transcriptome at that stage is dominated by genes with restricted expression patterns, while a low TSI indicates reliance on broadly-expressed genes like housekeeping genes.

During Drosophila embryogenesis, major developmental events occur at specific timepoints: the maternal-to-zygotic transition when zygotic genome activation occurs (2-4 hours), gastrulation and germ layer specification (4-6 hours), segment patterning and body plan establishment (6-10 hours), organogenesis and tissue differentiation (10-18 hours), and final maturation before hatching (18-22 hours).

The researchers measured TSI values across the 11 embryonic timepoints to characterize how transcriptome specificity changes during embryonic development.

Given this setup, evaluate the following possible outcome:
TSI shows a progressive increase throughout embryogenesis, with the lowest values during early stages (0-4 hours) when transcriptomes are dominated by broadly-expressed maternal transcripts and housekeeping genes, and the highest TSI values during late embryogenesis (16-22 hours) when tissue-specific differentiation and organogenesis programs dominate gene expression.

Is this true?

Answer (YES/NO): NO